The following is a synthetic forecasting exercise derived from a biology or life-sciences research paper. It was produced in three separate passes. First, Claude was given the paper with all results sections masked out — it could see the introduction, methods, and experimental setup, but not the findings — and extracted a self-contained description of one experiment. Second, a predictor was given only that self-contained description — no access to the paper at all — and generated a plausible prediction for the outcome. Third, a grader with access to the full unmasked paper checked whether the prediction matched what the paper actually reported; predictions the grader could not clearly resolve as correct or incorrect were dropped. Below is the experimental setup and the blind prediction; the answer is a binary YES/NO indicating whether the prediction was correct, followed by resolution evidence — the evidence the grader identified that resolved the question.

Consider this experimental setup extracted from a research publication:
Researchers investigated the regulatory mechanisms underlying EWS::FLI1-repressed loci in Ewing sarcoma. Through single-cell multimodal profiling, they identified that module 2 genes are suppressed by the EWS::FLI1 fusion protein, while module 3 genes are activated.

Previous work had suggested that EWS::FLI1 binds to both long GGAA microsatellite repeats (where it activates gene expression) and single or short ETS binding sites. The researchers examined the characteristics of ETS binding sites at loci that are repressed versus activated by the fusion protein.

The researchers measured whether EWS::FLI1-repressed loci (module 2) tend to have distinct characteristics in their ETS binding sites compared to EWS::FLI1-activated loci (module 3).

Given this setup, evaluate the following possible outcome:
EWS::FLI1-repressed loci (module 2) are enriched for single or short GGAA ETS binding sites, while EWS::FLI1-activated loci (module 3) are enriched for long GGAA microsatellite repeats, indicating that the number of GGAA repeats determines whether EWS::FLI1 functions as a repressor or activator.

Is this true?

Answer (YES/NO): YES